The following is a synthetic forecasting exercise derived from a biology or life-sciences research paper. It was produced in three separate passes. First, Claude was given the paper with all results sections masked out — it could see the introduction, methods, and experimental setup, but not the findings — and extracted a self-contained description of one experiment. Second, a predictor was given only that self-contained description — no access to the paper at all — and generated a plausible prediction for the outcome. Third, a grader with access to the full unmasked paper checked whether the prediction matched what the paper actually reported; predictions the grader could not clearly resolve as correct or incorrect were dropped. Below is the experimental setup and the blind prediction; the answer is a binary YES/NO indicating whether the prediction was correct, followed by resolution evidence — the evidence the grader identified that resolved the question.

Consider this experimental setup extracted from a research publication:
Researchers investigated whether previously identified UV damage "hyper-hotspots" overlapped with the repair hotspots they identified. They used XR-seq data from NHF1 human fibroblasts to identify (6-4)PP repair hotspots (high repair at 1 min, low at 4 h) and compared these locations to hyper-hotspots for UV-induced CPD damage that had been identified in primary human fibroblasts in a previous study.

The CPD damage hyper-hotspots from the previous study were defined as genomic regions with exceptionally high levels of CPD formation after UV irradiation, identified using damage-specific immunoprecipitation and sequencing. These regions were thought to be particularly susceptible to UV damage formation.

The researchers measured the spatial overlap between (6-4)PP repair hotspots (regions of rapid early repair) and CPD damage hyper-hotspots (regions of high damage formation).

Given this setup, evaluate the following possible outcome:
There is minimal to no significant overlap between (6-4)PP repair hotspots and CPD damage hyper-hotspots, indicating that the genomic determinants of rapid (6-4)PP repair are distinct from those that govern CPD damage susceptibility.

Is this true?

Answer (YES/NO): YES